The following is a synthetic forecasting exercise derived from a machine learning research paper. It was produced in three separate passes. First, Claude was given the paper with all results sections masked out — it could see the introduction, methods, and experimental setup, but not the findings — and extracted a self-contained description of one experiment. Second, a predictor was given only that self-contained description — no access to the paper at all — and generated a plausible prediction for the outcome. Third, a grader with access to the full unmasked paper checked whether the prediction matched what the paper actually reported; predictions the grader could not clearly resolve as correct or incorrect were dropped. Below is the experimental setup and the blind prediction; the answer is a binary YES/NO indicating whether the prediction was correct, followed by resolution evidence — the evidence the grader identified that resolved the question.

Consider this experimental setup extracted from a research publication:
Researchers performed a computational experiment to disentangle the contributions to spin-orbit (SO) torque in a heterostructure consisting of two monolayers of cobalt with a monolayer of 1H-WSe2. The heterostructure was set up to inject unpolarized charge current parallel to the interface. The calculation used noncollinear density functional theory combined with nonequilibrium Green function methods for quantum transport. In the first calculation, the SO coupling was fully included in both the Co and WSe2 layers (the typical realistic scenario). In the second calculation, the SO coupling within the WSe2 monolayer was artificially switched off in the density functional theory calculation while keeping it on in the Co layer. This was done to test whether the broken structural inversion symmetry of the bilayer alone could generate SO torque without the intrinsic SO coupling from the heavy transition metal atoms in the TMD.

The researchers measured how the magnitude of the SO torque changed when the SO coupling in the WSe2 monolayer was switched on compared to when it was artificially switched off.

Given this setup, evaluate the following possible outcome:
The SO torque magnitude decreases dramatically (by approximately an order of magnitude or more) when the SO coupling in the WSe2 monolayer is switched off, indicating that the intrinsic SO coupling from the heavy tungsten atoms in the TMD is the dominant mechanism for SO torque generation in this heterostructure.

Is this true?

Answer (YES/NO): NO